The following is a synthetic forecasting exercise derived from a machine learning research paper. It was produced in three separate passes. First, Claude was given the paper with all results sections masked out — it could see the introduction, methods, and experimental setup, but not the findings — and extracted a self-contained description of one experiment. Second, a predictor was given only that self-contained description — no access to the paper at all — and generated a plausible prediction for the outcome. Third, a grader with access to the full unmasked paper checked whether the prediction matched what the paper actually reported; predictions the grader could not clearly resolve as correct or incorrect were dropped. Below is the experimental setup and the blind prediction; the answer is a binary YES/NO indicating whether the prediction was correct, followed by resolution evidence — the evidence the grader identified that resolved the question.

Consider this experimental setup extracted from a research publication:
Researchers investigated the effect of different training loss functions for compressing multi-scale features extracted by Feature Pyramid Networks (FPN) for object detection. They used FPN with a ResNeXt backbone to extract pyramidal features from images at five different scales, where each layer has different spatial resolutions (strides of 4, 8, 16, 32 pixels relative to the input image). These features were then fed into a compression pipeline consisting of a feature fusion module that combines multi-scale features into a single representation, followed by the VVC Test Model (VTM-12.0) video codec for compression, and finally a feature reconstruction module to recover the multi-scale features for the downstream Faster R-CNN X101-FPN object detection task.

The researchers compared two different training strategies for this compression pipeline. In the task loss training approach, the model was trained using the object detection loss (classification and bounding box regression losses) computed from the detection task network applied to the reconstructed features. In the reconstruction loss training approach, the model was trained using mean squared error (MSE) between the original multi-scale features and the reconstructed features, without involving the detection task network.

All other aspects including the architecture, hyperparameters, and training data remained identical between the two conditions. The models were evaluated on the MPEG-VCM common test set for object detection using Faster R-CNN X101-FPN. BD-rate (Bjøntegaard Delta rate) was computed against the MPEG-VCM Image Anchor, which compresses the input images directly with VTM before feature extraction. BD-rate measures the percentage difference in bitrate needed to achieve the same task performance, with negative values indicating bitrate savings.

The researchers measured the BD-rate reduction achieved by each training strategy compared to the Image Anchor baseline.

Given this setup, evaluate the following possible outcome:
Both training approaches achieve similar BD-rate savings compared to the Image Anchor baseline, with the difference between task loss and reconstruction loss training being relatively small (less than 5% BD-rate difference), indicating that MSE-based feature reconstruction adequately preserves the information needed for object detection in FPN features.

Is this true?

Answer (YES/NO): NO